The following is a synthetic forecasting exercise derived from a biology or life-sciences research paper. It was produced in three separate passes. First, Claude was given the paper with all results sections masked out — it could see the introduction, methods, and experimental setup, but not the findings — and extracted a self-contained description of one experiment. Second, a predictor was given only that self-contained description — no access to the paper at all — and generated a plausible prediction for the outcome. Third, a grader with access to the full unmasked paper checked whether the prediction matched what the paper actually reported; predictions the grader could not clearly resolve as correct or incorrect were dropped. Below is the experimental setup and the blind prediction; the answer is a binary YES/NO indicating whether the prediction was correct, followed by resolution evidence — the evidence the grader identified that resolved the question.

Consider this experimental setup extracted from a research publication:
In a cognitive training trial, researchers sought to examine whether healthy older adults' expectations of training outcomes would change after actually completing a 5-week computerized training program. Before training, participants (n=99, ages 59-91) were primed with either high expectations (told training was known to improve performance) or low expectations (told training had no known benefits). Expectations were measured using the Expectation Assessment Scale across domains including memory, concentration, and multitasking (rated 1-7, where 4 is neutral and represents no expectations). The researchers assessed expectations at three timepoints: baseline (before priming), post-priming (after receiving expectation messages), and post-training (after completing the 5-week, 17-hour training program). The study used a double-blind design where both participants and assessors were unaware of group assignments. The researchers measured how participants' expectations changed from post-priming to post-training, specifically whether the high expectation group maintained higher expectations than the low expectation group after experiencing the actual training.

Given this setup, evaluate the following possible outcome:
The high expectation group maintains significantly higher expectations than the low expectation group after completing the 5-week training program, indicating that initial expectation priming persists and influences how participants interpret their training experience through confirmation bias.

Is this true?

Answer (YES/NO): NO